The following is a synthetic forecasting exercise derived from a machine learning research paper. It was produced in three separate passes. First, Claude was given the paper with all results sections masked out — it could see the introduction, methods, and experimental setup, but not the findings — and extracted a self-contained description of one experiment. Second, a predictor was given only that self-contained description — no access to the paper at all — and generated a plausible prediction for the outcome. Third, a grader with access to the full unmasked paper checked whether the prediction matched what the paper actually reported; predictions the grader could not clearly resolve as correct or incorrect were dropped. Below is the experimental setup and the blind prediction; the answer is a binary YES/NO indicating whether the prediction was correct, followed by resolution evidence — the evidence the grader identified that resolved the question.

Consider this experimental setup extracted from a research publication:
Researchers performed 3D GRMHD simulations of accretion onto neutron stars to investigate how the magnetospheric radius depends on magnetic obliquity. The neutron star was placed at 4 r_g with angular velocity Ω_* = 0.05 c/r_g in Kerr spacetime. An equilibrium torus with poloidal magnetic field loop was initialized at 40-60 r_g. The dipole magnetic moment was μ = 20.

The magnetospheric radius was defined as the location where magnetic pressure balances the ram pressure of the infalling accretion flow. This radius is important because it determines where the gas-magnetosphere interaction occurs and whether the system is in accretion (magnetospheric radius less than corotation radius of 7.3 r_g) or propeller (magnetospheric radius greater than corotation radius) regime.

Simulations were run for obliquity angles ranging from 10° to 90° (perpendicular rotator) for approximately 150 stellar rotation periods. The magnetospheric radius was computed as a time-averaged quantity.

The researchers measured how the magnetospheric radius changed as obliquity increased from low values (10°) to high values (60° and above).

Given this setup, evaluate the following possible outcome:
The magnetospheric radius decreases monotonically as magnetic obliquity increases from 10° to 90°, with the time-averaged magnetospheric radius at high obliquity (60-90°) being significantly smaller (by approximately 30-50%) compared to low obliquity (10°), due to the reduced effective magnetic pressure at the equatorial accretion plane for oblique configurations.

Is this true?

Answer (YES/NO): NO